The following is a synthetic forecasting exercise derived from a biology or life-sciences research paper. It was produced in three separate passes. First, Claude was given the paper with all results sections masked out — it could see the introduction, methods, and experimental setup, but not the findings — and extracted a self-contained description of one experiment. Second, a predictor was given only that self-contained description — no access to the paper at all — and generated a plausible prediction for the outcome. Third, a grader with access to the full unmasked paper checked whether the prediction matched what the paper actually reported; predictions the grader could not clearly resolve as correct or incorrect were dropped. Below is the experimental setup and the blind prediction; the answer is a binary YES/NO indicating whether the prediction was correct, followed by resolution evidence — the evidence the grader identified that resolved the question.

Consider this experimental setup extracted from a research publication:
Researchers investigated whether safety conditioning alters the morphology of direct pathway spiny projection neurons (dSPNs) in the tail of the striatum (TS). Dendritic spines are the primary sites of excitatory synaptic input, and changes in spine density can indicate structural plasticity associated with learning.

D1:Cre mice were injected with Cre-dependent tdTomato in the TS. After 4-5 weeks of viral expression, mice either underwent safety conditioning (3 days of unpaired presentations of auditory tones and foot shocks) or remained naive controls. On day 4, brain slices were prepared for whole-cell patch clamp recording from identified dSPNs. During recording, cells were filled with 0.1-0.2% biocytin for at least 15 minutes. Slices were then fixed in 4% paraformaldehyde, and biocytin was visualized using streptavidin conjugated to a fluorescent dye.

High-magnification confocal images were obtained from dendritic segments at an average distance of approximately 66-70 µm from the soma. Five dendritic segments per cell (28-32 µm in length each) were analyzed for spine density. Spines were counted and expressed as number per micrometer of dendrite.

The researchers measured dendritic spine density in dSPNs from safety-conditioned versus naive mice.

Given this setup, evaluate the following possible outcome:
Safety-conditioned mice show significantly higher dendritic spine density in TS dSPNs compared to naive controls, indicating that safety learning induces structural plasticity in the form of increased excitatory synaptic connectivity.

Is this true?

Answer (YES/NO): YES